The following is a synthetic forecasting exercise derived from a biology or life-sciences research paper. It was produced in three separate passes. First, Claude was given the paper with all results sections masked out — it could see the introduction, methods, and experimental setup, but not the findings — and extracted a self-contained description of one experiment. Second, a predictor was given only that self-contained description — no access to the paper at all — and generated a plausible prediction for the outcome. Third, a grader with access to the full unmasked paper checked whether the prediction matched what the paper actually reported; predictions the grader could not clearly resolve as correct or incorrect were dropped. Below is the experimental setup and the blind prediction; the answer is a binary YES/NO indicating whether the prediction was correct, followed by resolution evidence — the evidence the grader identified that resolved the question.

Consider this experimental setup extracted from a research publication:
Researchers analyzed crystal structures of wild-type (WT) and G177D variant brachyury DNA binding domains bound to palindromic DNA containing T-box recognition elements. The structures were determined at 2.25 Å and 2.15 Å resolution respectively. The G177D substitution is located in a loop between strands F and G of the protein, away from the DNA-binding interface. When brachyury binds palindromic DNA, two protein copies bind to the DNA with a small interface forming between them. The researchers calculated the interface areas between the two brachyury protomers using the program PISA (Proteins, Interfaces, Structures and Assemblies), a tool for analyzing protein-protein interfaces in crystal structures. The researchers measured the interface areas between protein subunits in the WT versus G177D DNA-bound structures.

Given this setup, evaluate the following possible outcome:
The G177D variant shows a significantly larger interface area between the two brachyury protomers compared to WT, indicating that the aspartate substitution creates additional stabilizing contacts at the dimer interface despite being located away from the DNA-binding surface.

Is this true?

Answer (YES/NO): NO